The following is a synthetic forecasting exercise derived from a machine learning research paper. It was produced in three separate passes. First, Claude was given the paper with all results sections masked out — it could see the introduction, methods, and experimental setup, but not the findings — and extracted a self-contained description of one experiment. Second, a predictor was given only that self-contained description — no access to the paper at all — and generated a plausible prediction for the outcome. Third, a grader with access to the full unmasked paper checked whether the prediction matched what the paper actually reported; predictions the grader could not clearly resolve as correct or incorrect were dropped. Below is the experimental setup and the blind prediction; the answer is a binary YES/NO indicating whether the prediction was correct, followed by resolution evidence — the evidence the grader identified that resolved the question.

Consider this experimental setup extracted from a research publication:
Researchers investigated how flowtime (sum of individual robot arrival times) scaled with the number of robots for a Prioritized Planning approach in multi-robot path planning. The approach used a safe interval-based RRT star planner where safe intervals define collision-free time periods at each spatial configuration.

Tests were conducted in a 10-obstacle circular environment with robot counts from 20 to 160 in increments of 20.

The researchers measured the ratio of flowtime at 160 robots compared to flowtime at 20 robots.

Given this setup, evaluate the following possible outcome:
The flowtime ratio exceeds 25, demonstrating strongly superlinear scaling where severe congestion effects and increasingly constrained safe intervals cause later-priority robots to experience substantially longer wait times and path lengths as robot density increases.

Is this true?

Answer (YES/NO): NO